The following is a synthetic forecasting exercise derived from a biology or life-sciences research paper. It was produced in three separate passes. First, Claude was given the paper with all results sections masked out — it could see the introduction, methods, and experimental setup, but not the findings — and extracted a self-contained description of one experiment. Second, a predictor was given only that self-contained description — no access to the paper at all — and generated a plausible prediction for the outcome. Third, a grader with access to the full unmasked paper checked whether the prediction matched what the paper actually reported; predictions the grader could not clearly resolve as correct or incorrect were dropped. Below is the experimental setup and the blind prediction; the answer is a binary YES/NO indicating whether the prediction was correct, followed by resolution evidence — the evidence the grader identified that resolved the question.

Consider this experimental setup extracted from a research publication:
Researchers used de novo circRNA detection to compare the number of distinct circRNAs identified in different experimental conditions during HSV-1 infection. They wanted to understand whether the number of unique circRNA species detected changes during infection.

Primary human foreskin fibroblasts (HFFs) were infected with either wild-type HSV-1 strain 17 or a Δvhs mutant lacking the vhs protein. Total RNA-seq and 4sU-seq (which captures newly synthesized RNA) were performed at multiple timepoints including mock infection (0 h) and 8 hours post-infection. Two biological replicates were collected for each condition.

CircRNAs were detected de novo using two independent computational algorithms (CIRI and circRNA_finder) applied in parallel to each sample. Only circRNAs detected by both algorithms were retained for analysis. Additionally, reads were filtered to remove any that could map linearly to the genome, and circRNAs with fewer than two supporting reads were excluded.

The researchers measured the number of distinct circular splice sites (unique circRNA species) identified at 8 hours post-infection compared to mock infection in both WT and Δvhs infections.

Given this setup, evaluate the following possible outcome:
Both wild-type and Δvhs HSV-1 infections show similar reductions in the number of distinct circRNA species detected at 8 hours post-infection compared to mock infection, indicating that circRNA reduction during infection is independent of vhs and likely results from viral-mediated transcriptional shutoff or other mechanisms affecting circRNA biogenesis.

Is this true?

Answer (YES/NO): NO